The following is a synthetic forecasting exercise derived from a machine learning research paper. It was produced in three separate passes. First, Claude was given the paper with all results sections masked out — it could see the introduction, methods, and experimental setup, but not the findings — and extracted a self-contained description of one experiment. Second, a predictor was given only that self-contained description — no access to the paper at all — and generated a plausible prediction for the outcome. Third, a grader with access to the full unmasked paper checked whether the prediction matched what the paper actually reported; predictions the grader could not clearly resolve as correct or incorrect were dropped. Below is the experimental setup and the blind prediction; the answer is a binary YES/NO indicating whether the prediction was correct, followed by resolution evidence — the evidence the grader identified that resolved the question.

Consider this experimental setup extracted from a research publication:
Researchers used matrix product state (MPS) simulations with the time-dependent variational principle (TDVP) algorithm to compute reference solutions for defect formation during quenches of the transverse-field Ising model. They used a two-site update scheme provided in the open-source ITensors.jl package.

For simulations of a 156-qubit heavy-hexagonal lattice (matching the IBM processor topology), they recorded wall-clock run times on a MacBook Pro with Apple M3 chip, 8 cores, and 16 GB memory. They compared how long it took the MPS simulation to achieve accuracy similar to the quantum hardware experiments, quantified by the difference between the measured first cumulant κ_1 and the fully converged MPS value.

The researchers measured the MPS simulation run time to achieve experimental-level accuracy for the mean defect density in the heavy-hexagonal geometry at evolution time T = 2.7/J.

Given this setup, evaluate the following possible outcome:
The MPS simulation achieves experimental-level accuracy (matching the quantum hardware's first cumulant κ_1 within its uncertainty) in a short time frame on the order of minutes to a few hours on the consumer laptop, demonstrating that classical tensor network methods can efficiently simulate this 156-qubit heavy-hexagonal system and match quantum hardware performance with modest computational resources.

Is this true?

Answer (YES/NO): NO